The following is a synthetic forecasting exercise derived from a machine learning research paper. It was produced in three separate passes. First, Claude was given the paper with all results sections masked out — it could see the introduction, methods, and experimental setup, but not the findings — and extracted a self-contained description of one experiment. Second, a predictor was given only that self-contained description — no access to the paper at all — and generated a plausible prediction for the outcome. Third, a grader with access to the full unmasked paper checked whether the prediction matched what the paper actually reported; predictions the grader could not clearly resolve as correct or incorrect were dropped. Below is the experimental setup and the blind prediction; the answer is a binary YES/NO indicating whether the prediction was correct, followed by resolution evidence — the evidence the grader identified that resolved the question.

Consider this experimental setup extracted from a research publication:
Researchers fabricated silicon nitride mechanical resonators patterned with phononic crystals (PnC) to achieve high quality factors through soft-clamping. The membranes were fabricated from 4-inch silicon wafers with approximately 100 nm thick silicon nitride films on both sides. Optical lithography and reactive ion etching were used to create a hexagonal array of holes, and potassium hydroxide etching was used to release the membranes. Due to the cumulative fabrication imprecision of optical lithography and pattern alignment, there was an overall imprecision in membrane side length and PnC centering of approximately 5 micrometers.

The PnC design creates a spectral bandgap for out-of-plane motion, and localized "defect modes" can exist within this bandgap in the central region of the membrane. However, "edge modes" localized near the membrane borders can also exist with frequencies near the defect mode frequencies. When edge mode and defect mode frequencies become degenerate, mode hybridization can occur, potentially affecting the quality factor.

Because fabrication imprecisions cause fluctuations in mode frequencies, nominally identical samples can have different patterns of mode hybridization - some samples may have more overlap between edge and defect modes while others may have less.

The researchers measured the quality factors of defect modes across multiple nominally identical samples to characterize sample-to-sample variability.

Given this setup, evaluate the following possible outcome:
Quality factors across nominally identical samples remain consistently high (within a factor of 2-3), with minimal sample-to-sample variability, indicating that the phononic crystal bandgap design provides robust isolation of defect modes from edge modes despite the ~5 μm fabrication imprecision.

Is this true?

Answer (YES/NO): NO